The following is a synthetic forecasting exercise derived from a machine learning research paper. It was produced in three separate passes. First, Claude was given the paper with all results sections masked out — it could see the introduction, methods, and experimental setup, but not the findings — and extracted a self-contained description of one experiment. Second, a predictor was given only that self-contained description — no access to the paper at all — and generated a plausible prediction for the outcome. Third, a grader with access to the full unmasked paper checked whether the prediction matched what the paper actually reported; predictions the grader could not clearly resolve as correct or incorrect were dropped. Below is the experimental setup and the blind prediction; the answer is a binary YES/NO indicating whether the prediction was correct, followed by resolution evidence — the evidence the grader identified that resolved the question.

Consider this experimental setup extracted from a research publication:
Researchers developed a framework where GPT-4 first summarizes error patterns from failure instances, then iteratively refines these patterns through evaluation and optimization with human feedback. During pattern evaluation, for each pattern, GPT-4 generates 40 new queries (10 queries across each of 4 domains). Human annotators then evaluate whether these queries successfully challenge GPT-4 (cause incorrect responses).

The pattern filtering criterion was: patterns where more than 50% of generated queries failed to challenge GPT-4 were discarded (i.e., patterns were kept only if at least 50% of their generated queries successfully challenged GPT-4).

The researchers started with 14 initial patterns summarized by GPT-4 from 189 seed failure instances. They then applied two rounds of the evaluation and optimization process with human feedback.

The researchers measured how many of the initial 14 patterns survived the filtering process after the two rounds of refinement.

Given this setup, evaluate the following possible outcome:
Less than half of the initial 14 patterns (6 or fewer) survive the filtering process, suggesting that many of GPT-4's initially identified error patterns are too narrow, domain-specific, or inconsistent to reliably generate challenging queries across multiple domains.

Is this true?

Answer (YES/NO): NO